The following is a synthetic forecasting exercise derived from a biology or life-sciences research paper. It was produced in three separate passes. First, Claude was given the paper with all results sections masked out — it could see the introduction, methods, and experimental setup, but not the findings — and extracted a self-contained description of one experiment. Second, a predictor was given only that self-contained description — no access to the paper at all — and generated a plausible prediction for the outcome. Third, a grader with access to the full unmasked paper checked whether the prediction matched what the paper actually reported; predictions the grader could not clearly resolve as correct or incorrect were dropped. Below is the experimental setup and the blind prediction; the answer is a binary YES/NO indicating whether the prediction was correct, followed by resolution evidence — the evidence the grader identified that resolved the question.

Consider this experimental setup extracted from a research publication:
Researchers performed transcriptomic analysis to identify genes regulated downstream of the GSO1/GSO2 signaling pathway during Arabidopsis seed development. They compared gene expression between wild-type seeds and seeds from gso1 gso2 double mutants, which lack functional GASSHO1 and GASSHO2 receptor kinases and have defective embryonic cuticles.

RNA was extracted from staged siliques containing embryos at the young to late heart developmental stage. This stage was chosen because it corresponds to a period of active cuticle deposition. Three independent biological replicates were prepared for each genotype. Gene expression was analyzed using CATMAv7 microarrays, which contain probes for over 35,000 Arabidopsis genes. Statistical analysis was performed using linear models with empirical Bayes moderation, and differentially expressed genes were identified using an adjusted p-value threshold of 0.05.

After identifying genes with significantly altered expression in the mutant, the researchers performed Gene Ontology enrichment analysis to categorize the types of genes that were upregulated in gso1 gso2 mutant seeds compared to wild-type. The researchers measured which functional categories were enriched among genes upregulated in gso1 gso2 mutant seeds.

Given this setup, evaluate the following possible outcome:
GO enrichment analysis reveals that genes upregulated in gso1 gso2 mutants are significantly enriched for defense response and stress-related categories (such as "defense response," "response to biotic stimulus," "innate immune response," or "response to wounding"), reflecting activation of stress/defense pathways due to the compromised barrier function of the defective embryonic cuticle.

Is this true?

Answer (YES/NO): NO